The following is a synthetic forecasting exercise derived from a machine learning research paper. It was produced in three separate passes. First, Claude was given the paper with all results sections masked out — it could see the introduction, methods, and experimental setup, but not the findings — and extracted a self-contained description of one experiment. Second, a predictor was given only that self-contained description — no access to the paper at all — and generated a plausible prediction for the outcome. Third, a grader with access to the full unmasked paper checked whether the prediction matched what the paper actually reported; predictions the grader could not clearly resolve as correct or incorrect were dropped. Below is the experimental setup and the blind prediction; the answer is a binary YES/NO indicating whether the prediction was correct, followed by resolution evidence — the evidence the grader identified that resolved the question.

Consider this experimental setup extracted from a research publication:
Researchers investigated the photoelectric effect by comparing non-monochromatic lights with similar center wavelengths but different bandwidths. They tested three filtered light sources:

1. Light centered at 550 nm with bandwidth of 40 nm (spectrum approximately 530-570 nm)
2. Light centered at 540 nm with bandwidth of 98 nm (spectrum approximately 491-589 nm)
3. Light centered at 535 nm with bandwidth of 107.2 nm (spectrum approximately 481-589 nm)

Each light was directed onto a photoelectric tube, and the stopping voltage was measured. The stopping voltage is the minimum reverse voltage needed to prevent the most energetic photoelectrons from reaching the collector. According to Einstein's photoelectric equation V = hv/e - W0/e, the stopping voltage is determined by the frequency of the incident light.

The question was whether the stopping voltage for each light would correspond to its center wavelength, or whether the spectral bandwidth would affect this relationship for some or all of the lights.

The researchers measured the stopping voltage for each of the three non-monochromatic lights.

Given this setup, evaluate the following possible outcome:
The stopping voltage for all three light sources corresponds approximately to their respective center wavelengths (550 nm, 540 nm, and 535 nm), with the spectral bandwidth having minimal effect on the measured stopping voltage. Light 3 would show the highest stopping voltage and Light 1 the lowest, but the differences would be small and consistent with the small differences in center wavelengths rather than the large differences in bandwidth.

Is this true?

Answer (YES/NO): NO